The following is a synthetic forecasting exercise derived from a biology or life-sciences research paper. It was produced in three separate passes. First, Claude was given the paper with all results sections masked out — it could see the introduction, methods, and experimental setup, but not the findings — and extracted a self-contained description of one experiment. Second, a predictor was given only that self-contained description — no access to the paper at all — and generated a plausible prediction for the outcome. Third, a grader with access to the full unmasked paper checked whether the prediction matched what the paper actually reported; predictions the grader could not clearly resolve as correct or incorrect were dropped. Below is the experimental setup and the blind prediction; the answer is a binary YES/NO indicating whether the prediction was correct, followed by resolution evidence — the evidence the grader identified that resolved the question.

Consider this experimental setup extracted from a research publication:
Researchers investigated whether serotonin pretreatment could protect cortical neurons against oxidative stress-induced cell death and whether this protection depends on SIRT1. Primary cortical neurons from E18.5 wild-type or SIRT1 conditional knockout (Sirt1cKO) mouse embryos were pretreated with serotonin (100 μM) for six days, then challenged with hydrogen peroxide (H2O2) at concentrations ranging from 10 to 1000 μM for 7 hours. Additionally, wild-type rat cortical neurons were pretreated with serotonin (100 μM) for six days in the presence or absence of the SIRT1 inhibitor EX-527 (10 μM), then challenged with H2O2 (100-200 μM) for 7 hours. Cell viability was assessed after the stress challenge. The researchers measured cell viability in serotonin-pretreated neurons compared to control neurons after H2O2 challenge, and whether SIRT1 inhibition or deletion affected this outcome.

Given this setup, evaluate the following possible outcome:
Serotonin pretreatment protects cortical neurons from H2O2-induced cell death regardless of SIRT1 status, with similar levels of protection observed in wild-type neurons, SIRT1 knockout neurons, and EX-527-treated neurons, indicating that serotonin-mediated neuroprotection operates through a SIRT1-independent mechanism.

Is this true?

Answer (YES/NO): NO